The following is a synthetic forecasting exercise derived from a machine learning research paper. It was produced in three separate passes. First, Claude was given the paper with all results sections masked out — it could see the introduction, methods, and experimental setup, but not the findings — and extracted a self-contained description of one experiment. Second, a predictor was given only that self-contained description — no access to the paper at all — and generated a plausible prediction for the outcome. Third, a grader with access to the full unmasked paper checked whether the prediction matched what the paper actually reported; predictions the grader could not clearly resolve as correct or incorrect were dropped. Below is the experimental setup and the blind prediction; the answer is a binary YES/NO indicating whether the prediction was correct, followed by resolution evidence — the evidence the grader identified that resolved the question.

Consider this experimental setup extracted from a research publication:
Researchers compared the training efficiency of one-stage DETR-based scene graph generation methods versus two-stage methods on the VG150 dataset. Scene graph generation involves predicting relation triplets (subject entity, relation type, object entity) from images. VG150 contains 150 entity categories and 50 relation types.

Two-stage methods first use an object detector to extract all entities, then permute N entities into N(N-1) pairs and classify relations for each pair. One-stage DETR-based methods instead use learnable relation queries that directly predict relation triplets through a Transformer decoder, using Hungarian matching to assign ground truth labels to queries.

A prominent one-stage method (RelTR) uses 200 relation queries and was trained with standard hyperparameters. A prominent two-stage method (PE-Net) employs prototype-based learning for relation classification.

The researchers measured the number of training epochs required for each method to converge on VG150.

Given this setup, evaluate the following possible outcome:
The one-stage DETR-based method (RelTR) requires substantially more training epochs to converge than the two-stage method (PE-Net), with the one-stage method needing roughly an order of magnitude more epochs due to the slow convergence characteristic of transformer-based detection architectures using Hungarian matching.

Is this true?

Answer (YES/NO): NO